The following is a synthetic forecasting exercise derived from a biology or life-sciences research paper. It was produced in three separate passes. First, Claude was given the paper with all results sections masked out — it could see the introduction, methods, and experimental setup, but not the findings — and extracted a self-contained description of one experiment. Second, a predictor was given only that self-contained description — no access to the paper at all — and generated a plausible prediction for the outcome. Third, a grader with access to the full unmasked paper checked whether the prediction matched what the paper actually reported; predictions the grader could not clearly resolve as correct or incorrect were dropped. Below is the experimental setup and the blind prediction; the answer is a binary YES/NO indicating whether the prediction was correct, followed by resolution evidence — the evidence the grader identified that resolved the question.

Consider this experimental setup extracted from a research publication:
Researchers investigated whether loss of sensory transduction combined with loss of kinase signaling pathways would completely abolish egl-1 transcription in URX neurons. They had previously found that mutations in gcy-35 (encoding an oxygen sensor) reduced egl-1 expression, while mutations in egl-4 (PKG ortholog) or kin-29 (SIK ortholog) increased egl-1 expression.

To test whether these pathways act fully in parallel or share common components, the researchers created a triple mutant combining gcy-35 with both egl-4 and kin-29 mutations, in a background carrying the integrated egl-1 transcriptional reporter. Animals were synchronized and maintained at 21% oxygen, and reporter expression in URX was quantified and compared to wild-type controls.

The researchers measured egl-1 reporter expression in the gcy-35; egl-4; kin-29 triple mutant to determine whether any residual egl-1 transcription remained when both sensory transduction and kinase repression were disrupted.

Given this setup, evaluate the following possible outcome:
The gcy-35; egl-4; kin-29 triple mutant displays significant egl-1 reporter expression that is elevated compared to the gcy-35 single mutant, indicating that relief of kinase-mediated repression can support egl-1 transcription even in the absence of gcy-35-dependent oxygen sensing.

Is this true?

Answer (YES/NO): NO